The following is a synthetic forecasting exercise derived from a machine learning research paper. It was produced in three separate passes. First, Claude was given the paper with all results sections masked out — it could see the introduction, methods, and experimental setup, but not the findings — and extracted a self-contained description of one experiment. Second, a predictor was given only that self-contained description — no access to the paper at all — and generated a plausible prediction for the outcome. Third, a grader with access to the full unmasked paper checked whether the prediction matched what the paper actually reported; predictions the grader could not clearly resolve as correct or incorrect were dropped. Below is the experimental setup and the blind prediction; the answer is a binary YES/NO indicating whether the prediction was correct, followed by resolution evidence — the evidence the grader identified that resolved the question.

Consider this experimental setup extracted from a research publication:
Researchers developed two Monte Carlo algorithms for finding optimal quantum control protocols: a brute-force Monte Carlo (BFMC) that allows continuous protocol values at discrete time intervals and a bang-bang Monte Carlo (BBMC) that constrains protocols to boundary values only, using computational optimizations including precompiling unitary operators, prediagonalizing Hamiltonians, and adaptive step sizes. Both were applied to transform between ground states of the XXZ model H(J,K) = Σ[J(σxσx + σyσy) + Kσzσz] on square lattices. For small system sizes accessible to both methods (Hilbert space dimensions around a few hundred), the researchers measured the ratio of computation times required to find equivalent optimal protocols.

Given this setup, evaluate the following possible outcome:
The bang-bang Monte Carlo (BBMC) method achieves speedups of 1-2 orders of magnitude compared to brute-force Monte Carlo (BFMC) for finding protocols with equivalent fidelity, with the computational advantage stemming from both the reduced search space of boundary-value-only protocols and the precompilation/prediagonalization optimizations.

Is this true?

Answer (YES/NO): NO